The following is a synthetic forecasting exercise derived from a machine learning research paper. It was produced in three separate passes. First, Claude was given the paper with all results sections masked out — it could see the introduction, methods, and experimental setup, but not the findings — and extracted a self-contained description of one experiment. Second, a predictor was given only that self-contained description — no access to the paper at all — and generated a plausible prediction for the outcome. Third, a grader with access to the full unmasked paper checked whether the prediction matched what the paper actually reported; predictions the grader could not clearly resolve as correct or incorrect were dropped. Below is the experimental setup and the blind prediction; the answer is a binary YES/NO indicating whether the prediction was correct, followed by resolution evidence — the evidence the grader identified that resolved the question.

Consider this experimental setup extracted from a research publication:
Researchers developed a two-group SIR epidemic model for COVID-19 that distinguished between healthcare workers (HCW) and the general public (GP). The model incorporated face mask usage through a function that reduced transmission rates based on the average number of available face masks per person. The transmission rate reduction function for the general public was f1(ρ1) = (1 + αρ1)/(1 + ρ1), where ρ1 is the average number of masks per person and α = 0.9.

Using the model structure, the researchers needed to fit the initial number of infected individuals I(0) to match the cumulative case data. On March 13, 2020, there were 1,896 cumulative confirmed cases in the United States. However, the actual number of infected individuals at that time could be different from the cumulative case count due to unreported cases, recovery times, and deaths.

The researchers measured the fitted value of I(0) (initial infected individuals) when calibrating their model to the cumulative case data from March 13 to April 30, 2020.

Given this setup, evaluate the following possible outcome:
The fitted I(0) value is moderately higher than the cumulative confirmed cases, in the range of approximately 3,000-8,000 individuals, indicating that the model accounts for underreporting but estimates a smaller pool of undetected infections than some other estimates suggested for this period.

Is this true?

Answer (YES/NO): NO